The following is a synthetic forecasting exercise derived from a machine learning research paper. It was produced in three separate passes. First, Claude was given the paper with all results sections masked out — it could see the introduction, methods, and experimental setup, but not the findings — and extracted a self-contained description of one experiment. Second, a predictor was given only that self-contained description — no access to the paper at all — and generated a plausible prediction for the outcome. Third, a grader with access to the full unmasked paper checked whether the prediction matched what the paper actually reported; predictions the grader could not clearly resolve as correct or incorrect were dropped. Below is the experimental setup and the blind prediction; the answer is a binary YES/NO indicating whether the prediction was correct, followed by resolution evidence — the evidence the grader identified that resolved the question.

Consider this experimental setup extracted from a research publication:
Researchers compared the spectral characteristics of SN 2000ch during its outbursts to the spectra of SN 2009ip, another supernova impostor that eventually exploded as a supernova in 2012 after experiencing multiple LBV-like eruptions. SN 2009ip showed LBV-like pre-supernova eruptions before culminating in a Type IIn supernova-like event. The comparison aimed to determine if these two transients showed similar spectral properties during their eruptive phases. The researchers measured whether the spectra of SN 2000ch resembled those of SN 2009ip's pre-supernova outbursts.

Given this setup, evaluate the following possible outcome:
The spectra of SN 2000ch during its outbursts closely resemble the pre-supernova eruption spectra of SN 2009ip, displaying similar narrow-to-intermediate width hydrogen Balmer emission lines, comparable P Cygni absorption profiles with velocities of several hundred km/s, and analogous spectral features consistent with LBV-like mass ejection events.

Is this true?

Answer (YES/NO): NO